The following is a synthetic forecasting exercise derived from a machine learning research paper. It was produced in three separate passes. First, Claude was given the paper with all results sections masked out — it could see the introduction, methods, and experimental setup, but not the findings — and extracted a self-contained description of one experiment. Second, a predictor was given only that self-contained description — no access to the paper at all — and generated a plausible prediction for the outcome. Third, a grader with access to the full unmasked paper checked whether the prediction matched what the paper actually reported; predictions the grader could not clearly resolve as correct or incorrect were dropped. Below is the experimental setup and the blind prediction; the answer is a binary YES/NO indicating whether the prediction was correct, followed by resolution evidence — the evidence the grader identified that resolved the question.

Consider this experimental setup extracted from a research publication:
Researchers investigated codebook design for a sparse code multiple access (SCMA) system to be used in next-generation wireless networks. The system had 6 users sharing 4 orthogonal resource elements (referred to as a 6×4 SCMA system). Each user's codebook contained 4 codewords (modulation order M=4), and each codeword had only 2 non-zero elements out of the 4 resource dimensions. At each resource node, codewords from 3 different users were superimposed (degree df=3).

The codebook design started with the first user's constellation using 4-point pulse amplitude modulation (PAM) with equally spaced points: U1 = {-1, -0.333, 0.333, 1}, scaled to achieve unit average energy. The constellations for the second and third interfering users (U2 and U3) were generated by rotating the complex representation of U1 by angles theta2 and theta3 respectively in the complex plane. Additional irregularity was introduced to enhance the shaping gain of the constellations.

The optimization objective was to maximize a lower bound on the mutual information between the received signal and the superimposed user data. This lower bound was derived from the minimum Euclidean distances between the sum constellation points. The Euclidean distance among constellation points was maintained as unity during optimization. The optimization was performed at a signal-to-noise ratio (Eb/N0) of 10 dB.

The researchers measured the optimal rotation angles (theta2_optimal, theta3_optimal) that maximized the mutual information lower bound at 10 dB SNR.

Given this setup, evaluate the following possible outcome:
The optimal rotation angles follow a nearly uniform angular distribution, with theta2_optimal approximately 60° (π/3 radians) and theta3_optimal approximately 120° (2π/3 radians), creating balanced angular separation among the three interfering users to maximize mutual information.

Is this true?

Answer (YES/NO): YES